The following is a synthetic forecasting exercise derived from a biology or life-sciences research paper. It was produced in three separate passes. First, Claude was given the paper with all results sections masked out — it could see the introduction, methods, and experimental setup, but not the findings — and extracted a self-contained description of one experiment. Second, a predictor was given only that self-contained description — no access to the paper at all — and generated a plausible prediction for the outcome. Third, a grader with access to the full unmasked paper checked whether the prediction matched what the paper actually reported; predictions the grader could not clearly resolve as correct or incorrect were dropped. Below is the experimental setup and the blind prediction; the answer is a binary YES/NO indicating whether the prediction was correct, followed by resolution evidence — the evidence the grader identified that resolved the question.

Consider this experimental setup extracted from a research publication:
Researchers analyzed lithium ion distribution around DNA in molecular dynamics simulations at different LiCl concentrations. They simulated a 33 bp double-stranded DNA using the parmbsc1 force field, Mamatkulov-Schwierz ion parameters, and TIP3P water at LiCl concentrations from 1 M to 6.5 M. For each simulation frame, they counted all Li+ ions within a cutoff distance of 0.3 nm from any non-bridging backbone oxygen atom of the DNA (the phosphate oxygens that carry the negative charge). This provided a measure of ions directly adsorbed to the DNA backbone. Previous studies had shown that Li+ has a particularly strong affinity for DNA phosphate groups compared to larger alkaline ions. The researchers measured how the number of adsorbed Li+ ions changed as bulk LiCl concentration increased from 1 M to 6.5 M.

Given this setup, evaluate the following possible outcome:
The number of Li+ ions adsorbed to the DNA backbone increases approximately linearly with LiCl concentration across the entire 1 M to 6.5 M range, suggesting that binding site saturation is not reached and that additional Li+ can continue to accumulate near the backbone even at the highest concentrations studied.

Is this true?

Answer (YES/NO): NO